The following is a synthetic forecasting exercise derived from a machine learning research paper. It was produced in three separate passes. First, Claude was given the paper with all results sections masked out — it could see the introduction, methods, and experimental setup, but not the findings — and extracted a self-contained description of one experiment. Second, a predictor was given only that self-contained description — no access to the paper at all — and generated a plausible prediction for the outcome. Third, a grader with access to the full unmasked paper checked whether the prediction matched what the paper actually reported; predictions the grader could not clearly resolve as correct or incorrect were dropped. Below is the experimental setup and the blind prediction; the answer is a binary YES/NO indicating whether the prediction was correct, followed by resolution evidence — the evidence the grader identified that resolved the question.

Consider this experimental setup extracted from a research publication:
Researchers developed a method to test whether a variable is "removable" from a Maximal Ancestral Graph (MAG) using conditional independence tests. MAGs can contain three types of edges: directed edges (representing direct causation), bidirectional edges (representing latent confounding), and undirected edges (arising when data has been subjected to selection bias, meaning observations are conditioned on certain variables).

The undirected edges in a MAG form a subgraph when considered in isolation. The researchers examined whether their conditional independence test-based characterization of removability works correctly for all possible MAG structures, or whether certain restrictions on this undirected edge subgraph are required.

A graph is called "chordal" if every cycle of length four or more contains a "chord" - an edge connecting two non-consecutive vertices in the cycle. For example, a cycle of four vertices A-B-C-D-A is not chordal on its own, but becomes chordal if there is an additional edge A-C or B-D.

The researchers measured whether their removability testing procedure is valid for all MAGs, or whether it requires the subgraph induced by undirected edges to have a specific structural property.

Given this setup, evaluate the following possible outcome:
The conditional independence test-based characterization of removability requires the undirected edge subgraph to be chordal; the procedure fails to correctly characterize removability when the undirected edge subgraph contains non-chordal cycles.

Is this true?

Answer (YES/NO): YES